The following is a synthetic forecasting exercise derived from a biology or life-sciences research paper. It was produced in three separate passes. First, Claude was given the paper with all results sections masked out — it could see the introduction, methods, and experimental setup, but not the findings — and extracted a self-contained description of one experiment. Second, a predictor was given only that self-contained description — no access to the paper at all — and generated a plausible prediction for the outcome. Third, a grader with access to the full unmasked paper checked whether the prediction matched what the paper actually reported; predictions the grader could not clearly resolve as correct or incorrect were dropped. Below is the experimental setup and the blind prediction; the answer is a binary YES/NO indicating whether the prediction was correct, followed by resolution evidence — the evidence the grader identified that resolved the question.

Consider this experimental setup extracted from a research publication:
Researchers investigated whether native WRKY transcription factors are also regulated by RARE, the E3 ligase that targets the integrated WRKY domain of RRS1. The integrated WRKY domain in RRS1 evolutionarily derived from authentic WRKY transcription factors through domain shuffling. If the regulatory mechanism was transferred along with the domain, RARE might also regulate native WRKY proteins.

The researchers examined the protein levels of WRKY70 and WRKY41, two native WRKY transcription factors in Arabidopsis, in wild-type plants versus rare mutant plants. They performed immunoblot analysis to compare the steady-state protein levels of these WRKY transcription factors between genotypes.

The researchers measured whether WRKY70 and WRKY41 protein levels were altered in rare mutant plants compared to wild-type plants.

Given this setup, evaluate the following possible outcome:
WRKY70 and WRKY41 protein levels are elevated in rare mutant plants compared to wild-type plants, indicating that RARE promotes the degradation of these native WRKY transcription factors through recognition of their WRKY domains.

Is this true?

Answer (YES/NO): YES